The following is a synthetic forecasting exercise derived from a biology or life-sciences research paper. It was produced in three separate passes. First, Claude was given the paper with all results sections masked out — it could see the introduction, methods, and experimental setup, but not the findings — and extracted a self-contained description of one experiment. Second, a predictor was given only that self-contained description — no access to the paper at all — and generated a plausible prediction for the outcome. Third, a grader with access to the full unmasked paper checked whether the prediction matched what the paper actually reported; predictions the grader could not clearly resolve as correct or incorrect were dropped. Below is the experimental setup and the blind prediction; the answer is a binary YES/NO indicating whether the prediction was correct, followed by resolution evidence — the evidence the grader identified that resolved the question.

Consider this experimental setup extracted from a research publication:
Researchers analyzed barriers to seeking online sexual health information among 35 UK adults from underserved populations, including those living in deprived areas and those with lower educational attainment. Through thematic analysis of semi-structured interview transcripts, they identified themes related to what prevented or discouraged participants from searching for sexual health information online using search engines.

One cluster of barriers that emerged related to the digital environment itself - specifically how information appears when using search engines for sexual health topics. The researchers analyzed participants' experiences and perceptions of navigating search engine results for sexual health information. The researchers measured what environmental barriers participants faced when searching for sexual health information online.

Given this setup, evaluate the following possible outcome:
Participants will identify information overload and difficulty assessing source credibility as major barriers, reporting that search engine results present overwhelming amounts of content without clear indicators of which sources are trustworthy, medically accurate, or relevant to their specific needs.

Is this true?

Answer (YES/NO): NO